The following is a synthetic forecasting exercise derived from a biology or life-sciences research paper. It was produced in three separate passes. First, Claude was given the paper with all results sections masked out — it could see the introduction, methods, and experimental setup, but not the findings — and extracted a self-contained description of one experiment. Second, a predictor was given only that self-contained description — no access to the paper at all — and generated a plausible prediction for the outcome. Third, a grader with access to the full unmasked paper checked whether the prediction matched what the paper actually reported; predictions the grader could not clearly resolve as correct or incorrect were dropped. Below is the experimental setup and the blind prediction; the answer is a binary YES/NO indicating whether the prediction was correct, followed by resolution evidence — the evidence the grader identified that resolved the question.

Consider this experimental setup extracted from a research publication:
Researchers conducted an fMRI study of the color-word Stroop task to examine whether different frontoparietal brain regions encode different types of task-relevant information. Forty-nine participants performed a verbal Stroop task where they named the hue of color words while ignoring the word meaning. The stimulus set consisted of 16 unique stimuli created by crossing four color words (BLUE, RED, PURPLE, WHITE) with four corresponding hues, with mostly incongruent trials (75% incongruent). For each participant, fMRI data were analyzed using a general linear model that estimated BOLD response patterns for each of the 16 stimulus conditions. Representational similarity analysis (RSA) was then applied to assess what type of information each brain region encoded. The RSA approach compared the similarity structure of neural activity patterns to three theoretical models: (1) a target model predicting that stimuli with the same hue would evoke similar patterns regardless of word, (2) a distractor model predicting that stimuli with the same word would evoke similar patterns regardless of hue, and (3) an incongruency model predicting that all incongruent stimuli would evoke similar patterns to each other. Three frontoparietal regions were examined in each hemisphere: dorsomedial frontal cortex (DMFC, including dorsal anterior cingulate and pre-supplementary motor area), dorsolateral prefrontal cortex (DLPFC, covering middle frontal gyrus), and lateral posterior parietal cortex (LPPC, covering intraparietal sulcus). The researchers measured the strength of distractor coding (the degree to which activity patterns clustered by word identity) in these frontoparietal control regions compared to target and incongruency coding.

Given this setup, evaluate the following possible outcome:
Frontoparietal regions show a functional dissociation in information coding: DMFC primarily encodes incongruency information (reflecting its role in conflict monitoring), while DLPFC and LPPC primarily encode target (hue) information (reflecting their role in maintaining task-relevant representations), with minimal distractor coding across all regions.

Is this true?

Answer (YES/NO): NO